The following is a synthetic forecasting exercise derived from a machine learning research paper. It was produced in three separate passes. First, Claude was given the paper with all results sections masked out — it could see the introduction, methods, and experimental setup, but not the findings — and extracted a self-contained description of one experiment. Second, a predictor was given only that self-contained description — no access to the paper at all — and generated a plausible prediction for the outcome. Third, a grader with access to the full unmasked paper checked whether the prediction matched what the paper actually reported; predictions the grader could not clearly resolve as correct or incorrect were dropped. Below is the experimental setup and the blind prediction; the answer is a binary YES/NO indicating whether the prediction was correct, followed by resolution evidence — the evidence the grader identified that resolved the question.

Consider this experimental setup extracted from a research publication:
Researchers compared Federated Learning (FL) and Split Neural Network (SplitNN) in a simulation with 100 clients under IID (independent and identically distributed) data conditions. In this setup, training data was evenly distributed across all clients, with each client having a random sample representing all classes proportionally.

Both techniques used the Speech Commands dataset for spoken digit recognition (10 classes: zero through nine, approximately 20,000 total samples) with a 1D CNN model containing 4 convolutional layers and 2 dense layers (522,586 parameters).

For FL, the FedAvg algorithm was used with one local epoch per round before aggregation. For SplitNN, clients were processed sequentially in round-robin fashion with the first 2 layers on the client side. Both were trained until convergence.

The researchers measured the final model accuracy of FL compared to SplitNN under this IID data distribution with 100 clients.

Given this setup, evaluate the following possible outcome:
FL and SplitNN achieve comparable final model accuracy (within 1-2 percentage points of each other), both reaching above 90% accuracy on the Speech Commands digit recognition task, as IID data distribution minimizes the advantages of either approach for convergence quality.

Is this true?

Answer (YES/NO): NO